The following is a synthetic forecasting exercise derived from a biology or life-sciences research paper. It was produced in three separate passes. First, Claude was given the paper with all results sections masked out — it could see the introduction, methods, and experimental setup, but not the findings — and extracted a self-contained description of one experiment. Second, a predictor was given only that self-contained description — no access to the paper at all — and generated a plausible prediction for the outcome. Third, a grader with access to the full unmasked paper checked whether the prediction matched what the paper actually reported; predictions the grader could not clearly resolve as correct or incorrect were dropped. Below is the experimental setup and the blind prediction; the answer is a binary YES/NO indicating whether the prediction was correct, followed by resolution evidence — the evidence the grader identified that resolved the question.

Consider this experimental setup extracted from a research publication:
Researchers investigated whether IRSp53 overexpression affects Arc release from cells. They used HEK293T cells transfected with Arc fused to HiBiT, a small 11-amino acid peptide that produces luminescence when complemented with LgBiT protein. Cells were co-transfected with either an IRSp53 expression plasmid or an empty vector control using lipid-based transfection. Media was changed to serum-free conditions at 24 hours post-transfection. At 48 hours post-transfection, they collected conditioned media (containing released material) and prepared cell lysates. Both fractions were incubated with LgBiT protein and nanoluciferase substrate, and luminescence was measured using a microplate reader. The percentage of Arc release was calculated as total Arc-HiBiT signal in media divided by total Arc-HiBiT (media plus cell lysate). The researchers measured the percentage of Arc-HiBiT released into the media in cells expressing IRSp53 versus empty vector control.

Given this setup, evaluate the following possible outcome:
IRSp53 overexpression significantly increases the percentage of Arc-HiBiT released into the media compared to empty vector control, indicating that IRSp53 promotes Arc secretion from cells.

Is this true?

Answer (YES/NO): YES